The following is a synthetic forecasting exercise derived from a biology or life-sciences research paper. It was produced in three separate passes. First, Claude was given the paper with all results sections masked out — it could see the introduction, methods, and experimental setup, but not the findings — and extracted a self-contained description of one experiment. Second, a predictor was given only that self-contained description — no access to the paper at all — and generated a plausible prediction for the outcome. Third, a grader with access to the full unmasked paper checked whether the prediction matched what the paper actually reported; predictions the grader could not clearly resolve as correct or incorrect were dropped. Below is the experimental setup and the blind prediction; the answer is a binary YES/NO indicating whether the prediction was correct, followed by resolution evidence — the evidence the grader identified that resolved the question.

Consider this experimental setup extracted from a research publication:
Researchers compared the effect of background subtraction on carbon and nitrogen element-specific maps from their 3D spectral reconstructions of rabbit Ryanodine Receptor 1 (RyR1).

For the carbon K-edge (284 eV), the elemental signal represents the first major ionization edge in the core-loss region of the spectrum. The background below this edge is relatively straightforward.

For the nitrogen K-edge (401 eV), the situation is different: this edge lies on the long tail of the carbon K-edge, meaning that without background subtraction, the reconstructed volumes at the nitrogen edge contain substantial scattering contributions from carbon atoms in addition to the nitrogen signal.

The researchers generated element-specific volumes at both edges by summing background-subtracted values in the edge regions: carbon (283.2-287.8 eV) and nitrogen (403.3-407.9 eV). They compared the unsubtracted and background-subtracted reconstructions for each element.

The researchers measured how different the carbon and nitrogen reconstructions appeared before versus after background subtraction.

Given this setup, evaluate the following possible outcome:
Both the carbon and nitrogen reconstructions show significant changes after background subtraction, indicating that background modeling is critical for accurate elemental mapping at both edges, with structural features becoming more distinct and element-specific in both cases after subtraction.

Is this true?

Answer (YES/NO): NO